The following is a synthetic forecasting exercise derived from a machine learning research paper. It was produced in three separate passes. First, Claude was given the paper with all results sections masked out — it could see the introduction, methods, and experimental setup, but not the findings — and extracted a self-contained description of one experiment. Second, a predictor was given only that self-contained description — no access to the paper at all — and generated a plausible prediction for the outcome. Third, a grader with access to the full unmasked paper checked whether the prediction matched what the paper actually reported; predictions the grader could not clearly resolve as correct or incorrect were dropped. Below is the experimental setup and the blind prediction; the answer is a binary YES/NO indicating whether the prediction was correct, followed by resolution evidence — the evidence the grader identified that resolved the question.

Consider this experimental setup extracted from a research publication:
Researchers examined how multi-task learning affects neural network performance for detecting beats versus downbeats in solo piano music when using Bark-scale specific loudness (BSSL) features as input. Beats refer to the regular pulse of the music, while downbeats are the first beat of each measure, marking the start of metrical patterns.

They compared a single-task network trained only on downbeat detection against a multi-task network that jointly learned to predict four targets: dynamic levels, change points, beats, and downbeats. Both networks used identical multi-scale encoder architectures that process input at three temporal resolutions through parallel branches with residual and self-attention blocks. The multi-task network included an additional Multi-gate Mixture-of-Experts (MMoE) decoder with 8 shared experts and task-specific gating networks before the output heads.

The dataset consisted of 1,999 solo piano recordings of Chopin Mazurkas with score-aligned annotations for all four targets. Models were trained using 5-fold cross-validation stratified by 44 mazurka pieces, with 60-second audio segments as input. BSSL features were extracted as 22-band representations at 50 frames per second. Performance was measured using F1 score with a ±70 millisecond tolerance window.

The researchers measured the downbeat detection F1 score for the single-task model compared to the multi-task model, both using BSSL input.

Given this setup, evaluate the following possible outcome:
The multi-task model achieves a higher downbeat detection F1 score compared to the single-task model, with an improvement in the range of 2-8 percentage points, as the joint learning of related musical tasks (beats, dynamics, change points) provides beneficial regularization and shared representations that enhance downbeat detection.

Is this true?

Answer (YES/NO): NO